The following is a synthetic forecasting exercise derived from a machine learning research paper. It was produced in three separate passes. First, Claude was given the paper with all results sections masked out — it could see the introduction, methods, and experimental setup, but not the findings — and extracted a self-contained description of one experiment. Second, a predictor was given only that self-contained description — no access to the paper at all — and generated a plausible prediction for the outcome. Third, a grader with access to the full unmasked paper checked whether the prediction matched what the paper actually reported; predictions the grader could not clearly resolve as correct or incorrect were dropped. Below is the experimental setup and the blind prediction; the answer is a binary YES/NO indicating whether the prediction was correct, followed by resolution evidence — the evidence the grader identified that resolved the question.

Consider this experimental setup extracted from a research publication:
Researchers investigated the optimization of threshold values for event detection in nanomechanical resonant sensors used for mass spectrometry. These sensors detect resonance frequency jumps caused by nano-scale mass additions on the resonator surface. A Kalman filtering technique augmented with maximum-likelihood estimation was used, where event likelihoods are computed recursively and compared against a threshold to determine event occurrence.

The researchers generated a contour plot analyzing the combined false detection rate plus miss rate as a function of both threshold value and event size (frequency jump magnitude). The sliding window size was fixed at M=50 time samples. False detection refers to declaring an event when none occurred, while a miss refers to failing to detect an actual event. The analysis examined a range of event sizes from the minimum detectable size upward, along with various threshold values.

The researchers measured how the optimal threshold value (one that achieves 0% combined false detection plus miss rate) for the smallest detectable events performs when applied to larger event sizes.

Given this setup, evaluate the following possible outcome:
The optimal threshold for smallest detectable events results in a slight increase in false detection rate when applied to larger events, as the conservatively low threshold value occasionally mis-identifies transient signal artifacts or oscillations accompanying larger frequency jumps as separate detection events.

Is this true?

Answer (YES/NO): NO